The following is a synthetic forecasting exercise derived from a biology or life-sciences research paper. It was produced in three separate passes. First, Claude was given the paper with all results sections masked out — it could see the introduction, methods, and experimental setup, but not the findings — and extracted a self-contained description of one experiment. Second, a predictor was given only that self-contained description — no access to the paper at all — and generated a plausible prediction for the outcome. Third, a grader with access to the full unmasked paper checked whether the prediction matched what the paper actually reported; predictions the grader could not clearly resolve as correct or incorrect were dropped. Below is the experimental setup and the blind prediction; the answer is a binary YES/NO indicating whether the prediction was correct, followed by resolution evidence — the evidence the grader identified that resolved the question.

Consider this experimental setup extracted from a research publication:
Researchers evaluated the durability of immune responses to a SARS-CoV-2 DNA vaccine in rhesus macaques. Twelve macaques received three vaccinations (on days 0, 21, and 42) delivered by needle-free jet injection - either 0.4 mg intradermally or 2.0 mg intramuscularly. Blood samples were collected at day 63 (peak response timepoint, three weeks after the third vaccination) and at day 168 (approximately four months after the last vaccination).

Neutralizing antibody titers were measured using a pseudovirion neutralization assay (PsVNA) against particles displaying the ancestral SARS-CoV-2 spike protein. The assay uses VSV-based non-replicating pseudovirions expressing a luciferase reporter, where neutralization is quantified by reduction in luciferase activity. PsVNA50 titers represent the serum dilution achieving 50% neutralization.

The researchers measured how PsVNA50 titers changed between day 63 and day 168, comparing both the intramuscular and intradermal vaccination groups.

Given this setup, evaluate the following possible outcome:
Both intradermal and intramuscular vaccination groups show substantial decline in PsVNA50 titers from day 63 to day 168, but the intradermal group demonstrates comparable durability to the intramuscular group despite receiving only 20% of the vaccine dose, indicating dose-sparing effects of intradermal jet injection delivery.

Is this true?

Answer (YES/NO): NO